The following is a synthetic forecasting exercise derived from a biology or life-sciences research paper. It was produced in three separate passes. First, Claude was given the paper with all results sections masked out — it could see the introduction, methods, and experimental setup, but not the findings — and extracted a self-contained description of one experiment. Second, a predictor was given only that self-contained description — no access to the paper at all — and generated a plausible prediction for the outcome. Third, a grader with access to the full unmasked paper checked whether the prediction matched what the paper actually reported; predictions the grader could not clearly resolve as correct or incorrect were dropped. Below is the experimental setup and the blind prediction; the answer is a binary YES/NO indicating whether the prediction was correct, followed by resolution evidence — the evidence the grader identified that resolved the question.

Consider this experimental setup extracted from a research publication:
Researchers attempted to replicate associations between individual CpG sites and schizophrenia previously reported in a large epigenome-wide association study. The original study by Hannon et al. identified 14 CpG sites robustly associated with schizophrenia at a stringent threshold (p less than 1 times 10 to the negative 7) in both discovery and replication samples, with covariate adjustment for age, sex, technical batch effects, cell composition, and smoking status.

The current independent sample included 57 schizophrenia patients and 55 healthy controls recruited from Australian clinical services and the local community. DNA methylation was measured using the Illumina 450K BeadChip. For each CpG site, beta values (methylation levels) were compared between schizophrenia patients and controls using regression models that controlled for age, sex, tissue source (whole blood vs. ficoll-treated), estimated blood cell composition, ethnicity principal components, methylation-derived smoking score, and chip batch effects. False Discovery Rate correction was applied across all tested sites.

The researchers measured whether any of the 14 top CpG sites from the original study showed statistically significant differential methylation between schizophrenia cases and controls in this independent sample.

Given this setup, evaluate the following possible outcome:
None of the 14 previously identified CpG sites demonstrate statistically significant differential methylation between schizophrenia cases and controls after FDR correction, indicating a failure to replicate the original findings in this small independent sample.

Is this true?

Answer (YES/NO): YES